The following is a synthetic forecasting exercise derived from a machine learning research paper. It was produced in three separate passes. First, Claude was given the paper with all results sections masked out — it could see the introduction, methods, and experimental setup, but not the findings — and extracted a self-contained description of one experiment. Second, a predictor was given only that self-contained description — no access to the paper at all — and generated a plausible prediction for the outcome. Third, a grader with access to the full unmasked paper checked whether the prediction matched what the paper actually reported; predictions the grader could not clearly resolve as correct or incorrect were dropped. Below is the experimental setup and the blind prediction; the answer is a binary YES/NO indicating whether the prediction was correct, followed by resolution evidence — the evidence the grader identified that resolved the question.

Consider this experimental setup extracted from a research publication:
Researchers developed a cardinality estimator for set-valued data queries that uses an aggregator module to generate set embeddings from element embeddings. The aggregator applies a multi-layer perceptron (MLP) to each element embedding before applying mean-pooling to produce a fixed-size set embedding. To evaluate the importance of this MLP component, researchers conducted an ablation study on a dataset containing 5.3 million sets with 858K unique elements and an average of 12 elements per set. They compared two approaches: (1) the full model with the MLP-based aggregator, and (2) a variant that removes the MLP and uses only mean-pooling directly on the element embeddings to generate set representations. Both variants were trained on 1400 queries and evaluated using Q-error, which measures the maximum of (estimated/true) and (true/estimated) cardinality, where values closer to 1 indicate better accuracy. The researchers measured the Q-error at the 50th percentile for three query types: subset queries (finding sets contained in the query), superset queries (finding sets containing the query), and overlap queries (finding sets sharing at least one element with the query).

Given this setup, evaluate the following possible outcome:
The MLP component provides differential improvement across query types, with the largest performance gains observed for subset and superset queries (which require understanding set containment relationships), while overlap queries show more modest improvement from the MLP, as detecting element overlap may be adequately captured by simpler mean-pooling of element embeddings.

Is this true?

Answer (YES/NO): NO